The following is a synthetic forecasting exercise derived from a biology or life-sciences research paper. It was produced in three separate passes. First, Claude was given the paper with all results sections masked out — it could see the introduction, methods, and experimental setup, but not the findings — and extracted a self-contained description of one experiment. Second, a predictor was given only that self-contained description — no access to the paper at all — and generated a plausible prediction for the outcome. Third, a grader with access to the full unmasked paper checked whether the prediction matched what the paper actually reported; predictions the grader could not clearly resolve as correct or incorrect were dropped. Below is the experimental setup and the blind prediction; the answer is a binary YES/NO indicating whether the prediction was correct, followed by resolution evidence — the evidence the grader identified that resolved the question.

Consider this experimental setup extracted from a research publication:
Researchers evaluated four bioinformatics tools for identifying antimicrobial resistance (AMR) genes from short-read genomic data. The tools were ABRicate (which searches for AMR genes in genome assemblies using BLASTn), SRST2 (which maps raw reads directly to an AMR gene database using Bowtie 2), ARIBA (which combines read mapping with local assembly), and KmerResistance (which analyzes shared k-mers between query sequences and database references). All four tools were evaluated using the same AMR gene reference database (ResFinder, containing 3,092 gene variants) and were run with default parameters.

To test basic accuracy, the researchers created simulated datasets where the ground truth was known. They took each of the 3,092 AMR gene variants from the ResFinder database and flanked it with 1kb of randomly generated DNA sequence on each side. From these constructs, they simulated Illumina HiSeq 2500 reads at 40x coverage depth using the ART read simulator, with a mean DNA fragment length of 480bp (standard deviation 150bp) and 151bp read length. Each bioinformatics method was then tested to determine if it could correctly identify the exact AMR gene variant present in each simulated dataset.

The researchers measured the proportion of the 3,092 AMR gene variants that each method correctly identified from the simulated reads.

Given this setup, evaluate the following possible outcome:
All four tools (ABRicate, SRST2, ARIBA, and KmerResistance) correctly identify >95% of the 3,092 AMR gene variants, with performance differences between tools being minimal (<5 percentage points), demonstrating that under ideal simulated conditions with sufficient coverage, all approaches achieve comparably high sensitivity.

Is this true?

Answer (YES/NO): NO